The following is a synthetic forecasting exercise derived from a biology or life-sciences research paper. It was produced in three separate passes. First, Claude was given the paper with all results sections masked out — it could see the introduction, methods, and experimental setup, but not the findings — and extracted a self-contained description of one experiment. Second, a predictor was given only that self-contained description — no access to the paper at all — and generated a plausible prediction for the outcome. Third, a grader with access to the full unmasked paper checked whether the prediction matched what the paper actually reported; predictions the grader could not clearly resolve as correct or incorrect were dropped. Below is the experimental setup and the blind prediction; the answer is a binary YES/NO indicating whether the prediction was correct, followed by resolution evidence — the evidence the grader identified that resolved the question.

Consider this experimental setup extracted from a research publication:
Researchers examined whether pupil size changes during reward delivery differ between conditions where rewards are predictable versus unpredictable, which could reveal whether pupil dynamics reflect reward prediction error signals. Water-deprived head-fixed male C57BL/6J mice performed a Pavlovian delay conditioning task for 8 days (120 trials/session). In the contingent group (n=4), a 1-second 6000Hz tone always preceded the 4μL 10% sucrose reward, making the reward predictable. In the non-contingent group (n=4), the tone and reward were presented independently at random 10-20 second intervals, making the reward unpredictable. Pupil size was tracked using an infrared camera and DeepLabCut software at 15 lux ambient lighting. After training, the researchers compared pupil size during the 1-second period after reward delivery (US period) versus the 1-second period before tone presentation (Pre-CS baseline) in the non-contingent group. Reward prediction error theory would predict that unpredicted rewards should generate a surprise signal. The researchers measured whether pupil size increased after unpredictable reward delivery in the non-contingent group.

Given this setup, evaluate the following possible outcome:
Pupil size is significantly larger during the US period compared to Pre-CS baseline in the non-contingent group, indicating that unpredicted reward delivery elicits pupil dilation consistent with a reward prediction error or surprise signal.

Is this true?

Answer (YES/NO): NO